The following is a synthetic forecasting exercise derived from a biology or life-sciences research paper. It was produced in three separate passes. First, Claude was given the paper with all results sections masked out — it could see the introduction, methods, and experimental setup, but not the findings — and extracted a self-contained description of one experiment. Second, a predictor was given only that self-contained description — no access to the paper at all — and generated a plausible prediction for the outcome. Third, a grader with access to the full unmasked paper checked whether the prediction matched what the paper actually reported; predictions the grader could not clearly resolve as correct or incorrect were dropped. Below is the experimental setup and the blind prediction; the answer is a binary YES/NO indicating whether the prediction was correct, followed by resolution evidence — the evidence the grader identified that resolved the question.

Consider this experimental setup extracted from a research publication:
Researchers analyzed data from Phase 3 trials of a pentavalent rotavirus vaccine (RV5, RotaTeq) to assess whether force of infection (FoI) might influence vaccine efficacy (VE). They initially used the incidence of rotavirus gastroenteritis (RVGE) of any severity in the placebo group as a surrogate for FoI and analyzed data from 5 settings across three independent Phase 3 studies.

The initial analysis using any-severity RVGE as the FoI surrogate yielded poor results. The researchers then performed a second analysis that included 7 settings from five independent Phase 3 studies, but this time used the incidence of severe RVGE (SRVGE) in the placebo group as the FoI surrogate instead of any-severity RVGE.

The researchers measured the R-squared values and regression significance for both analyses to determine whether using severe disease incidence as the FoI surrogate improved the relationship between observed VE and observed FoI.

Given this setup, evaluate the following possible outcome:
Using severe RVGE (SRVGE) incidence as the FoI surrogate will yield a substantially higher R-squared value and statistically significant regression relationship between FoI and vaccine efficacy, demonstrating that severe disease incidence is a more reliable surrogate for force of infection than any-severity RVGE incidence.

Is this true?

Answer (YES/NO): NO